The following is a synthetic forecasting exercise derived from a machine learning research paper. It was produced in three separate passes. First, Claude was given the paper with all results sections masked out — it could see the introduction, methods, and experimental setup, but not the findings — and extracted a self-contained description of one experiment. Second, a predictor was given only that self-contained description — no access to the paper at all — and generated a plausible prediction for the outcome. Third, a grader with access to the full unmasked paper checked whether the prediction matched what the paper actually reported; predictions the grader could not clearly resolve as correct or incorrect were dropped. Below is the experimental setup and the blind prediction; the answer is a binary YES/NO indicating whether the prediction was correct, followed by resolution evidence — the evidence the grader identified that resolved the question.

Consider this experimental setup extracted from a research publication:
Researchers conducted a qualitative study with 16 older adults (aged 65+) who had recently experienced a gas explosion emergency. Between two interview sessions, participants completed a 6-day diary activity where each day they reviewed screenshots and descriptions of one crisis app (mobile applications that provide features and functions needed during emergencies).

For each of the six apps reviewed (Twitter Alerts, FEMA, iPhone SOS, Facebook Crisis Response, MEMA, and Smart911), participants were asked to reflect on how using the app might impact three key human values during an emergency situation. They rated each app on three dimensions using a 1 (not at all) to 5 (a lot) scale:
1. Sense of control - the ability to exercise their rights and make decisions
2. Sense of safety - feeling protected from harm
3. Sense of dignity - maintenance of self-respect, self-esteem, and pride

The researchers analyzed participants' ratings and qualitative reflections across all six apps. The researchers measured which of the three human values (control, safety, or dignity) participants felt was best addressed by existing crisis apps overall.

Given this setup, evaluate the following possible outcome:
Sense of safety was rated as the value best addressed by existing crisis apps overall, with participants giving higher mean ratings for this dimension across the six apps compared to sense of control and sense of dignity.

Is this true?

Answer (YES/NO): YES